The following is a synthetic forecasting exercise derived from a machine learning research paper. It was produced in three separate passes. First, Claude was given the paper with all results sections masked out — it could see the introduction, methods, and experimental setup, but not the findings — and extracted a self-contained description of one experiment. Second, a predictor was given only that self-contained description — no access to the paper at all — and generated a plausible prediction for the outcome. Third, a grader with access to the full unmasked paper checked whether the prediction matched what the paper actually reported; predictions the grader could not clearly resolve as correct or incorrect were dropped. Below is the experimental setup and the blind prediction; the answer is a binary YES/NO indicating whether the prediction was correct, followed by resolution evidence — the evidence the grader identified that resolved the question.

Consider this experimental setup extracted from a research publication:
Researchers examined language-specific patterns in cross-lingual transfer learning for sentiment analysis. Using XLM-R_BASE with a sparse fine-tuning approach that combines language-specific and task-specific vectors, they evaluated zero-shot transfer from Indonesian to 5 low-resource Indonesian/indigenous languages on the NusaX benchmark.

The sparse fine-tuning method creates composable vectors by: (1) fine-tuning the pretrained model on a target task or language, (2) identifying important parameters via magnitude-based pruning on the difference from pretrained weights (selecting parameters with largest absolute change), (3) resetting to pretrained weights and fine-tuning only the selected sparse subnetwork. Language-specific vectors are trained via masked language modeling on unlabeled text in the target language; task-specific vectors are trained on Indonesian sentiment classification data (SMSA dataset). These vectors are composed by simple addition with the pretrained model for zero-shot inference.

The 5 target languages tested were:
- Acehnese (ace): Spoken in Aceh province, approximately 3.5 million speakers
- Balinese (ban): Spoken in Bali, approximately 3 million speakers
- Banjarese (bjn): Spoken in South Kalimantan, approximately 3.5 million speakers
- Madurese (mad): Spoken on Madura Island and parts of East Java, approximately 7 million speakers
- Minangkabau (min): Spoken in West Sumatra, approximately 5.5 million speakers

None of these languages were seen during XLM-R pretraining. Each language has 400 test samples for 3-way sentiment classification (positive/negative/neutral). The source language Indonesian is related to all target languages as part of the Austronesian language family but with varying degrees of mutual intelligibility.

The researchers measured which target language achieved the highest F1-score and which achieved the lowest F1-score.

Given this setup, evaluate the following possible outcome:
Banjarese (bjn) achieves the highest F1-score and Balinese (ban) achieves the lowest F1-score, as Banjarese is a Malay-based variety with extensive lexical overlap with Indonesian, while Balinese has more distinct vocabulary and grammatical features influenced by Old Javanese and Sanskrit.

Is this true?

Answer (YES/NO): NO